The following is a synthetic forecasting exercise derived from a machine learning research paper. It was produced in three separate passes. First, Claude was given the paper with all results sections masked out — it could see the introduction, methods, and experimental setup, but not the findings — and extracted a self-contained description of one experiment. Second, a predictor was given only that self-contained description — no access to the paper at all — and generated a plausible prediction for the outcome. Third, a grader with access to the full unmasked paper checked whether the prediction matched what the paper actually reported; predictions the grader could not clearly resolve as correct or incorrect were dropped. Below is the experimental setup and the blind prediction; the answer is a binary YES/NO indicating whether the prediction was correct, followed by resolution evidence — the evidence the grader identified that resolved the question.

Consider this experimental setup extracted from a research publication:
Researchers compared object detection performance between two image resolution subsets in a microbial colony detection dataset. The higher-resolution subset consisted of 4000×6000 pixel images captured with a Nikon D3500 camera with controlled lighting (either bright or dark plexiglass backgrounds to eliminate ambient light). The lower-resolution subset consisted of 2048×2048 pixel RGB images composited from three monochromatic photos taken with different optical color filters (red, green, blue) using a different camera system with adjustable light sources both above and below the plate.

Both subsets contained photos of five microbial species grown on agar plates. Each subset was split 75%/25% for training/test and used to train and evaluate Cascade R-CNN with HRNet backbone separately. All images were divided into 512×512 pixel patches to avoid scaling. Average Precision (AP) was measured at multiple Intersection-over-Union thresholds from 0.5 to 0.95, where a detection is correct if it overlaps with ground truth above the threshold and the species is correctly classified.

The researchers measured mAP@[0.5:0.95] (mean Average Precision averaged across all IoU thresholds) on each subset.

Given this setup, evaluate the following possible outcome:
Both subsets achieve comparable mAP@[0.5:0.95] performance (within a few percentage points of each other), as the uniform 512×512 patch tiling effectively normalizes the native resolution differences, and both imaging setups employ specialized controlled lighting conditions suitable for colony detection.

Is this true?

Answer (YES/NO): NO